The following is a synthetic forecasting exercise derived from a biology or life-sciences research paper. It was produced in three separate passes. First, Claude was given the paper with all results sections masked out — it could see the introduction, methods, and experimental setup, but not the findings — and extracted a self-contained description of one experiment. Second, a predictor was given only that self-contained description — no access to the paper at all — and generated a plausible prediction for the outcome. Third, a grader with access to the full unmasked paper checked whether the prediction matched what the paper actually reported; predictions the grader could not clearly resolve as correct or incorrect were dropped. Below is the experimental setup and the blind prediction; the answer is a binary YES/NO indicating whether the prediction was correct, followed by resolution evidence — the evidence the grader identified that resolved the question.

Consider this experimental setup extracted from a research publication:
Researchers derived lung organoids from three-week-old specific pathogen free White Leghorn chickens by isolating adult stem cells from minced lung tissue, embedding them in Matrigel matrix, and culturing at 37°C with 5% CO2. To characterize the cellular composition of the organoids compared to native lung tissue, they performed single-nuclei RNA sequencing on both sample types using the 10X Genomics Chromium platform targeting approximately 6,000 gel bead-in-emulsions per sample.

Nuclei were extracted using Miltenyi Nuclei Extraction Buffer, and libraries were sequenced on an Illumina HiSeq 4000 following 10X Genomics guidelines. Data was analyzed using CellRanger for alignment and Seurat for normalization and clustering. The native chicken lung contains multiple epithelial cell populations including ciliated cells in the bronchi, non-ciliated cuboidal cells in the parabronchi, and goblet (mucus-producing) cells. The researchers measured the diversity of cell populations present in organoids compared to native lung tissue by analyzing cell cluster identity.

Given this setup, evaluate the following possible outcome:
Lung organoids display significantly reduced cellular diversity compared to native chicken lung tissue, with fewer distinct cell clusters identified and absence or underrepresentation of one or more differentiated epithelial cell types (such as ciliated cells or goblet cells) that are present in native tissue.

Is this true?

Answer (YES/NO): YES